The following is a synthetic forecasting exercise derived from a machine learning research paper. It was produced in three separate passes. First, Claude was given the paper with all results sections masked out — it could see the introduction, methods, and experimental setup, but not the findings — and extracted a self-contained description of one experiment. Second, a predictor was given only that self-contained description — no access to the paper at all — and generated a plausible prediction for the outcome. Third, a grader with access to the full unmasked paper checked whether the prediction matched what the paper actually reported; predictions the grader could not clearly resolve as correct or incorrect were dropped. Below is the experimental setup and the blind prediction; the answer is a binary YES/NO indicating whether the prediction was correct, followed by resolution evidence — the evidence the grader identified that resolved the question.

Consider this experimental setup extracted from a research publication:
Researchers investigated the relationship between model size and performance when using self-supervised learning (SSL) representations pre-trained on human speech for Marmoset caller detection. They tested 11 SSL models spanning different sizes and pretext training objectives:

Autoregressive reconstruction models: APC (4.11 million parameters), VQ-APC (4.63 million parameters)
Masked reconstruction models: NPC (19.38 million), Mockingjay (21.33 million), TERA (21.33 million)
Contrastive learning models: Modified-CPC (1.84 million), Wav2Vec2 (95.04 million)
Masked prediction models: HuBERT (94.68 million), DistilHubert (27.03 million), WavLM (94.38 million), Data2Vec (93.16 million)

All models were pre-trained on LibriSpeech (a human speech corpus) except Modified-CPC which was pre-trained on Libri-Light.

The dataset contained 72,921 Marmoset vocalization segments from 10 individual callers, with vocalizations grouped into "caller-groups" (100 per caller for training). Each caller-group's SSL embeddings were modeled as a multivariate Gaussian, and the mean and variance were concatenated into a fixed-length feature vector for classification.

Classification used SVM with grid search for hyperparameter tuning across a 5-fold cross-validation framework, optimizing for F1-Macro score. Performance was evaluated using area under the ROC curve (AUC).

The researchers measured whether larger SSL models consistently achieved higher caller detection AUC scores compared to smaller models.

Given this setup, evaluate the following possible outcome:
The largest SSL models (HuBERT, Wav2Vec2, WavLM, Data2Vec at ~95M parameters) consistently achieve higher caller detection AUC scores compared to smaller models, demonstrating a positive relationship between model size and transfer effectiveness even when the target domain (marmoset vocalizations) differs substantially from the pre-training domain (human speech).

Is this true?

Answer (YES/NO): NO